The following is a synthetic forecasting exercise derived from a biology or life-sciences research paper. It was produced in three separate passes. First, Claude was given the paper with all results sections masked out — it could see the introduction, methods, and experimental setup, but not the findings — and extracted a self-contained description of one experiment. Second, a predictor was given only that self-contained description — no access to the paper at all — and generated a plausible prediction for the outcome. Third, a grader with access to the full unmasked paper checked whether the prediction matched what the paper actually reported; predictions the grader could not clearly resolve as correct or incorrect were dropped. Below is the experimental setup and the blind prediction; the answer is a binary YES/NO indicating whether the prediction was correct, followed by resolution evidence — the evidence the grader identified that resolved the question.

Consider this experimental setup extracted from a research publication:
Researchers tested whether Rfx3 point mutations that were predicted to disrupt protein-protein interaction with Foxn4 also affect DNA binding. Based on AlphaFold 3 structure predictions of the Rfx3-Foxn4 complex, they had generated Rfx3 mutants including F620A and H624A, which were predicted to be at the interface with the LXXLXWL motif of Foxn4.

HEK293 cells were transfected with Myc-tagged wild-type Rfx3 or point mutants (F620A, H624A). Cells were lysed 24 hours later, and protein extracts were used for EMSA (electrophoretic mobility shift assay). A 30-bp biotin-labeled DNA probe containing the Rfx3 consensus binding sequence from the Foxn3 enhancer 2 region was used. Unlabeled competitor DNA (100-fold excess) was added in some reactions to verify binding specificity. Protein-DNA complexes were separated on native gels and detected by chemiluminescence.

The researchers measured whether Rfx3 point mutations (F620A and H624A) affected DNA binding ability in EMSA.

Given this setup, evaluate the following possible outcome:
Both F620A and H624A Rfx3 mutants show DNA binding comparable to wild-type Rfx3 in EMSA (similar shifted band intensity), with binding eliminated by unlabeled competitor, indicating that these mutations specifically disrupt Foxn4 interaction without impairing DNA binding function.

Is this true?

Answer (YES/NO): NO